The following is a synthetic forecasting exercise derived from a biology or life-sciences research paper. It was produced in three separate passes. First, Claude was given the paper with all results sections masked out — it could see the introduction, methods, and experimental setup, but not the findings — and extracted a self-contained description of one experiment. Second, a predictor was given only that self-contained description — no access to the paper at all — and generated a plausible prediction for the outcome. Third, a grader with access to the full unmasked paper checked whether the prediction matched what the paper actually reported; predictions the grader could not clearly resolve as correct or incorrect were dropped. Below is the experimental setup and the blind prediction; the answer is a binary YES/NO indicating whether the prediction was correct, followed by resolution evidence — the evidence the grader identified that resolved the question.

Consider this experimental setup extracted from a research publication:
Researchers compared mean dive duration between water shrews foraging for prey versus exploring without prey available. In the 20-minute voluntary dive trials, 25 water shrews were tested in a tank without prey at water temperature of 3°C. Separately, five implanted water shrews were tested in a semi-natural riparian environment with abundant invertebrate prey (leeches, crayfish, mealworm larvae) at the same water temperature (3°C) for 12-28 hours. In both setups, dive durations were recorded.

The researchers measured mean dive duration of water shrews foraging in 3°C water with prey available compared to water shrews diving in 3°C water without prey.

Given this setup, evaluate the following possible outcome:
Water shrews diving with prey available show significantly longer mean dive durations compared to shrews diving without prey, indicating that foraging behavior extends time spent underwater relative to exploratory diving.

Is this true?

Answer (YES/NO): YES